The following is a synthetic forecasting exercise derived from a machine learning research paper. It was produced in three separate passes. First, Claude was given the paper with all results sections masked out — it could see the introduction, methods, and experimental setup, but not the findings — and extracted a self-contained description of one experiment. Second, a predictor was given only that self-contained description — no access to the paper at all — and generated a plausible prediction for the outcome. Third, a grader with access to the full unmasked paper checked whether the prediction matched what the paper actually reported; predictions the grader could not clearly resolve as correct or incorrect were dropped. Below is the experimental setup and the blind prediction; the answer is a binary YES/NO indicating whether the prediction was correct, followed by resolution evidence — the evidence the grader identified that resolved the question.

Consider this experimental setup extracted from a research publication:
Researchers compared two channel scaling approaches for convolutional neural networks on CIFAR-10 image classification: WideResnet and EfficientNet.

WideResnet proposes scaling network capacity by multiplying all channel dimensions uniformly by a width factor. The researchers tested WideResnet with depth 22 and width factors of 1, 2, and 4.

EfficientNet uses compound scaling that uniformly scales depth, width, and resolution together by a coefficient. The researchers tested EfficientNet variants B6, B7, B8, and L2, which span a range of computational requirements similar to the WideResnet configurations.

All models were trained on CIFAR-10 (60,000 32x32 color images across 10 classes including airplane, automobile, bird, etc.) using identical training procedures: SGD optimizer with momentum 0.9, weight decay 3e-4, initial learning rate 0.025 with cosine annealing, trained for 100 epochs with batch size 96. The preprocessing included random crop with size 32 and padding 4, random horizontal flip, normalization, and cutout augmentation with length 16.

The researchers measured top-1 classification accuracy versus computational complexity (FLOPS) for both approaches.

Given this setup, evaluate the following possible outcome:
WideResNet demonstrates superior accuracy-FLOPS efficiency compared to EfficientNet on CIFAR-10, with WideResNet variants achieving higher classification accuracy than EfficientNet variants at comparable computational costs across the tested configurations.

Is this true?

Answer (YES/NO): YES